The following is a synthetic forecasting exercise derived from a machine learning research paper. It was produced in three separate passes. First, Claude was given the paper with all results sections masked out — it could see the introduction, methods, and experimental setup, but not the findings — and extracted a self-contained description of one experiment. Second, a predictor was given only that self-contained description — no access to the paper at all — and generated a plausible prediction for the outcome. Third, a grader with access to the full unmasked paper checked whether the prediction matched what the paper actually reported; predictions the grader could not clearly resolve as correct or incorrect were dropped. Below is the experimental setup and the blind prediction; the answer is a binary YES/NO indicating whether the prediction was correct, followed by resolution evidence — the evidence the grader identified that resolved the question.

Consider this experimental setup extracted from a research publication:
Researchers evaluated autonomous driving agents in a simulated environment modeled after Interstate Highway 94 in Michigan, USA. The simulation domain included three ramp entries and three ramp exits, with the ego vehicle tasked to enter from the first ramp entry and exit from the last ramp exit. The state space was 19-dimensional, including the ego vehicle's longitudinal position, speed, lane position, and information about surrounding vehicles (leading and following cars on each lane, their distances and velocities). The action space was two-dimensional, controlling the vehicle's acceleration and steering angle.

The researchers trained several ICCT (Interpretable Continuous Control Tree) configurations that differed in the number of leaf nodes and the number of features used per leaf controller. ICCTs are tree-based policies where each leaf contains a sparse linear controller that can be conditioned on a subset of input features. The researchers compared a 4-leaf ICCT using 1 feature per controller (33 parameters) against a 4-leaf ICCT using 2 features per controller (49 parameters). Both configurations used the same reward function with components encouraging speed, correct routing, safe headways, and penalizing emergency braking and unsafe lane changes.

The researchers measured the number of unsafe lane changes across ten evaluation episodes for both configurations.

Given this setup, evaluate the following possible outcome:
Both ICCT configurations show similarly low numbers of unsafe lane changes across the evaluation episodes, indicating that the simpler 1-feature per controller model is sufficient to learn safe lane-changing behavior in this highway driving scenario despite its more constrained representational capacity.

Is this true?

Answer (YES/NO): NO